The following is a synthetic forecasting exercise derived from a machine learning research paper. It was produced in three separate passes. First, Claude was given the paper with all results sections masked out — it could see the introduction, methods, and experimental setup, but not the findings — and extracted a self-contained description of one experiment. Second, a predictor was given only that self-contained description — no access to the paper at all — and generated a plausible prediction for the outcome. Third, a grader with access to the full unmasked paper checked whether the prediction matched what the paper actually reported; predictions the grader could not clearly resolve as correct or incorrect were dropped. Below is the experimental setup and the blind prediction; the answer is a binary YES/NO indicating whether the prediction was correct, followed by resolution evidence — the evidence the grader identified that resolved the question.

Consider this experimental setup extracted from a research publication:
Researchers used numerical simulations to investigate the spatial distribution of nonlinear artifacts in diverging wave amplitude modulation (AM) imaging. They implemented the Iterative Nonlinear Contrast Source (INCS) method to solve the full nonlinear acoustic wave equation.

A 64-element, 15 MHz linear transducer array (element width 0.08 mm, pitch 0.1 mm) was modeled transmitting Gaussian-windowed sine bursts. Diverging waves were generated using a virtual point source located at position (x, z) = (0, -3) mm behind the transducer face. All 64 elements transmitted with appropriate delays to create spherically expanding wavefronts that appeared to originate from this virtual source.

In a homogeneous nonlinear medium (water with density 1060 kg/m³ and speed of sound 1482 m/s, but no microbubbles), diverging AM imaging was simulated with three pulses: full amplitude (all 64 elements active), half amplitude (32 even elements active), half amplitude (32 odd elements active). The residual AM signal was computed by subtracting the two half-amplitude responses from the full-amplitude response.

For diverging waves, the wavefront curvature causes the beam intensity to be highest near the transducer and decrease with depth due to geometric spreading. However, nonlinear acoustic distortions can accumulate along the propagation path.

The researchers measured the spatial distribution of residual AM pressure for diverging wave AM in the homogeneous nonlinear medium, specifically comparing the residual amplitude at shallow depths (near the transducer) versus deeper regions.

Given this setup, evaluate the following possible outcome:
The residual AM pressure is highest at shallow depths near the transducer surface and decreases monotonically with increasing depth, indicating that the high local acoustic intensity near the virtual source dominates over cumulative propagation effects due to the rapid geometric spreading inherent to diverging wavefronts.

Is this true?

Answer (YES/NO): NO